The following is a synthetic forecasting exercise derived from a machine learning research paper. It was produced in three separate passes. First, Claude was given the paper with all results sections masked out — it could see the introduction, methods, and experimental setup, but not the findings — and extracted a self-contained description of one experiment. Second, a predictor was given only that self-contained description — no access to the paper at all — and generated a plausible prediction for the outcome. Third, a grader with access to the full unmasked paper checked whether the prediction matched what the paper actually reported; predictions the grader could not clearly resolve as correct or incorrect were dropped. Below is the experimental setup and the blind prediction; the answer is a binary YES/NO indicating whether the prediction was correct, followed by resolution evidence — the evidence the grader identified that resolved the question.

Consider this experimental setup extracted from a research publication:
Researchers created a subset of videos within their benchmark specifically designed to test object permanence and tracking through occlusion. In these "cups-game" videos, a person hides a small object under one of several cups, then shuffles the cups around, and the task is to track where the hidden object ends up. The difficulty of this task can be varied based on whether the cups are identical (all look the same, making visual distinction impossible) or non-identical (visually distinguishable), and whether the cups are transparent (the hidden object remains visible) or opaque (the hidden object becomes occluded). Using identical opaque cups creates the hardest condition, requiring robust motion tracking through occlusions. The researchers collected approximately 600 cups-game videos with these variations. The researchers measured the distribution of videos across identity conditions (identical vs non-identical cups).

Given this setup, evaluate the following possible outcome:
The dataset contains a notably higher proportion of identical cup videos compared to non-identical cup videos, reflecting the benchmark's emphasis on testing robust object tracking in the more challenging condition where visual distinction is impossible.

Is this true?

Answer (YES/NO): YES